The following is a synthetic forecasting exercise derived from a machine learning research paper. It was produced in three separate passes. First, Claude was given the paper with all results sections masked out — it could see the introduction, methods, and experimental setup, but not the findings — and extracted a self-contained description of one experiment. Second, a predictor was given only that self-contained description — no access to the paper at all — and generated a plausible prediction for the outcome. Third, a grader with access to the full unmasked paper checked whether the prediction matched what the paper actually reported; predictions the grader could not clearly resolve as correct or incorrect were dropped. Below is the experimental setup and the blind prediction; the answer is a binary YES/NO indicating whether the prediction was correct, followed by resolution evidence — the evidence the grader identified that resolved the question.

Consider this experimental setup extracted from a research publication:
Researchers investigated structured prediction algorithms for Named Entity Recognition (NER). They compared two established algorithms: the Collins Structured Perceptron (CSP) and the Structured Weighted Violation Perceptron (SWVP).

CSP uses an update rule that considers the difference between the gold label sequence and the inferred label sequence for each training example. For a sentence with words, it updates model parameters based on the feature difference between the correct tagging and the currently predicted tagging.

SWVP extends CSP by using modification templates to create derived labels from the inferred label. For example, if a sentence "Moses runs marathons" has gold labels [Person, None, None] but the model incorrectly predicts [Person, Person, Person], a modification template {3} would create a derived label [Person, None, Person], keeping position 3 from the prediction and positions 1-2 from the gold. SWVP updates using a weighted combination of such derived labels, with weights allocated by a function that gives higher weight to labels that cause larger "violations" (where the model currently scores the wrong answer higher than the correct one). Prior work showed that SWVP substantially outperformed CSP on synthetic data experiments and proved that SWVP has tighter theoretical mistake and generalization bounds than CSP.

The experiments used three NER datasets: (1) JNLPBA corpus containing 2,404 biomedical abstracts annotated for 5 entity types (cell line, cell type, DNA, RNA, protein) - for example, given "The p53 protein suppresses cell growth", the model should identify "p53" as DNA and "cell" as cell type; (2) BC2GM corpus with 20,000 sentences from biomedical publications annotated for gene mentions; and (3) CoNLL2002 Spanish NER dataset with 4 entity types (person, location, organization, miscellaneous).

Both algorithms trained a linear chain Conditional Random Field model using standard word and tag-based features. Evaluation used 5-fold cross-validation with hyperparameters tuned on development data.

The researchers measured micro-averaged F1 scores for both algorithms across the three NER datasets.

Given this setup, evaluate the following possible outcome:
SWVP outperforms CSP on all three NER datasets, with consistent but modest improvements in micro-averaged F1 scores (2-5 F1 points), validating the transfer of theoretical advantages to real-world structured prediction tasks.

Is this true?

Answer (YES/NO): NO